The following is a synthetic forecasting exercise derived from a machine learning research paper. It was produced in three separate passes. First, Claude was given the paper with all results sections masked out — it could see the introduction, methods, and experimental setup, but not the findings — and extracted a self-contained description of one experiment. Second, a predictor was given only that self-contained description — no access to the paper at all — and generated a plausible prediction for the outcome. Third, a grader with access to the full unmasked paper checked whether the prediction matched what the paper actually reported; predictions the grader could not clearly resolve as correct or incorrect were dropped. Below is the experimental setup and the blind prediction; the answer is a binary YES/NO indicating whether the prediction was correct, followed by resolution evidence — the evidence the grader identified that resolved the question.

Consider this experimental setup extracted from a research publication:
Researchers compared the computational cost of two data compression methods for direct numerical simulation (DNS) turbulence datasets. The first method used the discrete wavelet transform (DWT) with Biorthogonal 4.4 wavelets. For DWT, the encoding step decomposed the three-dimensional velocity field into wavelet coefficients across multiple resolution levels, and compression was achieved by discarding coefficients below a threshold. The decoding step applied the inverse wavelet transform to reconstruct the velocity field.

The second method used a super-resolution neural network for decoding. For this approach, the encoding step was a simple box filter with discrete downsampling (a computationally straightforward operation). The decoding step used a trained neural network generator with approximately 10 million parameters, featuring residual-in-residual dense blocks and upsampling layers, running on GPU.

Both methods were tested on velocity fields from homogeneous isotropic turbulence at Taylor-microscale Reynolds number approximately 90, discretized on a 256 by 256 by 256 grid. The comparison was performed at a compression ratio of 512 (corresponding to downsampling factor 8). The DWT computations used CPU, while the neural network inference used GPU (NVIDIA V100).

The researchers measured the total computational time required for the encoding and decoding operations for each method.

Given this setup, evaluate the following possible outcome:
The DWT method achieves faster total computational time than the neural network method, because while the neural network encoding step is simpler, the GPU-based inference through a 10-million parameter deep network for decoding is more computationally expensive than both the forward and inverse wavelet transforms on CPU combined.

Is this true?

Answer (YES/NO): NO